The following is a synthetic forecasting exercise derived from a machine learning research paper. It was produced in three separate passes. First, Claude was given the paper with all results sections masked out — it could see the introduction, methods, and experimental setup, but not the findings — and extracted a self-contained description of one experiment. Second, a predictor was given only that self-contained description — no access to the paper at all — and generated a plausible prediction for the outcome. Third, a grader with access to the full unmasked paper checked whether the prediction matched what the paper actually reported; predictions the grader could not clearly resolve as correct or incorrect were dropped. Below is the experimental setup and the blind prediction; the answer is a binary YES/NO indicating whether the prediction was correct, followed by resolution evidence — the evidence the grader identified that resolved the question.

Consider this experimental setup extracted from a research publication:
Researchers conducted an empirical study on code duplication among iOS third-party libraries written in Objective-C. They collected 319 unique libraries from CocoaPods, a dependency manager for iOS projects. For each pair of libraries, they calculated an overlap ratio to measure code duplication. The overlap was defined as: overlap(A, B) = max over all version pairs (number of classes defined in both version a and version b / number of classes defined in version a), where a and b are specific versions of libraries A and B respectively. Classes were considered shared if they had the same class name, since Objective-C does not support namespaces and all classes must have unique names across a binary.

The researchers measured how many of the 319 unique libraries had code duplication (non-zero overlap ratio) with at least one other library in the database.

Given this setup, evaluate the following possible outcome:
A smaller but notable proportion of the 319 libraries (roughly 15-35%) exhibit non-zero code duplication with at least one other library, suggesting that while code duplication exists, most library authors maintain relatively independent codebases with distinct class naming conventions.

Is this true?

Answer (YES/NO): YES